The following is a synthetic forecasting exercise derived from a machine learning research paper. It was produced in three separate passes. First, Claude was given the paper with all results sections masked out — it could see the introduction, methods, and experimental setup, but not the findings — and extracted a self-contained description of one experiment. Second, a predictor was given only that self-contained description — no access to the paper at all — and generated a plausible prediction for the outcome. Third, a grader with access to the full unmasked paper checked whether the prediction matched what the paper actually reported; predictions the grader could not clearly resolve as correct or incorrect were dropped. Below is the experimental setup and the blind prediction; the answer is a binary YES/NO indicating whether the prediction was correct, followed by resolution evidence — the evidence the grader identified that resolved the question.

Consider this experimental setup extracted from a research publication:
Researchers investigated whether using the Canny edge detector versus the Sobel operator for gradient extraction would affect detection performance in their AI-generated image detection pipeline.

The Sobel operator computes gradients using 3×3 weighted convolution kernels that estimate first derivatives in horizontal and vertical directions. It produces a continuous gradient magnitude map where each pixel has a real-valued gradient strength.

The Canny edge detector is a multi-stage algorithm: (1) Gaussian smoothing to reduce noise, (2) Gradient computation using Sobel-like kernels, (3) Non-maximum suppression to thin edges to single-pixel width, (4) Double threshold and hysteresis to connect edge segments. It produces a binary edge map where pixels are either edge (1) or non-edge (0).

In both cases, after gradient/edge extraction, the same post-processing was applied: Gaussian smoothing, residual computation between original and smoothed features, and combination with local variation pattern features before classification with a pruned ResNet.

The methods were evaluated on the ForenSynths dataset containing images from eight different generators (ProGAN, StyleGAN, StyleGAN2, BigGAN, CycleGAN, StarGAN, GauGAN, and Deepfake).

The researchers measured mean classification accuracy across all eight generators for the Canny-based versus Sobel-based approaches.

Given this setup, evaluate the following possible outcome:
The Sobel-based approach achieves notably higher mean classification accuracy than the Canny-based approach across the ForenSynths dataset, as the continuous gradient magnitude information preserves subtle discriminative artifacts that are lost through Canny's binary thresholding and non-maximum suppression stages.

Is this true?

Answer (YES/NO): YES